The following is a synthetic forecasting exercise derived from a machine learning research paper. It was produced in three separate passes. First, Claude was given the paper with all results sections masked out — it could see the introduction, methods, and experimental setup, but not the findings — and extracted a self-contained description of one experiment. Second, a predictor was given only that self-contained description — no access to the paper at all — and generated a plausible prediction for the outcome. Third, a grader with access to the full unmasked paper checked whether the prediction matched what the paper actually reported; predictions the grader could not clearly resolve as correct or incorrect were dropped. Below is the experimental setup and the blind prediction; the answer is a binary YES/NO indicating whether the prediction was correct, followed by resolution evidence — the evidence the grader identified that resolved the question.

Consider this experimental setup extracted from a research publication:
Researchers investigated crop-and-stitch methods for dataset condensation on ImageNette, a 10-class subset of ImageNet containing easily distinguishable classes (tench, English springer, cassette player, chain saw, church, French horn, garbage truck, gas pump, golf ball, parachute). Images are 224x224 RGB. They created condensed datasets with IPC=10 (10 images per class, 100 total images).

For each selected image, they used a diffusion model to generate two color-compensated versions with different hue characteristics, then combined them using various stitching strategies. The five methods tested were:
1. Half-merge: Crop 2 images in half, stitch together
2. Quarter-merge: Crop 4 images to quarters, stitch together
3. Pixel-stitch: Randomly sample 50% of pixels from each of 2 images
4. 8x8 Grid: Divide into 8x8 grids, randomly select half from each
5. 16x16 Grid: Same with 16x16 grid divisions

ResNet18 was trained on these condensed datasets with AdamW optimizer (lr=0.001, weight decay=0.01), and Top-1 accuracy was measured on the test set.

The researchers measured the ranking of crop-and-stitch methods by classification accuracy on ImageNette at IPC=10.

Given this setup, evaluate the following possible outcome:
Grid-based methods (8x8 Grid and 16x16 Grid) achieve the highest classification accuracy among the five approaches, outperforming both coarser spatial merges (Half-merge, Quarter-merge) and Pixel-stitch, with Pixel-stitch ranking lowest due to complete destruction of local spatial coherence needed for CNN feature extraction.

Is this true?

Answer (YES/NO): NO